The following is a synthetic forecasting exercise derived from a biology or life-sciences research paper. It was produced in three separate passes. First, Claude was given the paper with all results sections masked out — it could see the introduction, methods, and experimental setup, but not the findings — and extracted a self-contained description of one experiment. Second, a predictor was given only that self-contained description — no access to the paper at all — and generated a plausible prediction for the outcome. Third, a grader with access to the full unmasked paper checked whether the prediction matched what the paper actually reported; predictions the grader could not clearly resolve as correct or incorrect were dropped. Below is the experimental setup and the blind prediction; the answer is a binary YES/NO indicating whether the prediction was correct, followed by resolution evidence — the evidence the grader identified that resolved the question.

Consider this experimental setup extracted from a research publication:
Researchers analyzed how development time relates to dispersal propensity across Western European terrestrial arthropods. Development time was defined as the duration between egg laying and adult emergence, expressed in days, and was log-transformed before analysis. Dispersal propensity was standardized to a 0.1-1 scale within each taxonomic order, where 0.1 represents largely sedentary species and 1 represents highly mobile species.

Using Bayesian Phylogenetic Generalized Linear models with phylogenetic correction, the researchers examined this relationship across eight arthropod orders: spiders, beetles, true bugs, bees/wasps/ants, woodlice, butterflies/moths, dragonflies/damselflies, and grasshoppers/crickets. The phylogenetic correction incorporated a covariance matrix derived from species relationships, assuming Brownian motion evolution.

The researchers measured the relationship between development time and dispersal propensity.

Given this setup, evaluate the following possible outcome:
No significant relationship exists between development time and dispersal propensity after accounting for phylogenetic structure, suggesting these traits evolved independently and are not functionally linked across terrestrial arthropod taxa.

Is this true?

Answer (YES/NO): NO